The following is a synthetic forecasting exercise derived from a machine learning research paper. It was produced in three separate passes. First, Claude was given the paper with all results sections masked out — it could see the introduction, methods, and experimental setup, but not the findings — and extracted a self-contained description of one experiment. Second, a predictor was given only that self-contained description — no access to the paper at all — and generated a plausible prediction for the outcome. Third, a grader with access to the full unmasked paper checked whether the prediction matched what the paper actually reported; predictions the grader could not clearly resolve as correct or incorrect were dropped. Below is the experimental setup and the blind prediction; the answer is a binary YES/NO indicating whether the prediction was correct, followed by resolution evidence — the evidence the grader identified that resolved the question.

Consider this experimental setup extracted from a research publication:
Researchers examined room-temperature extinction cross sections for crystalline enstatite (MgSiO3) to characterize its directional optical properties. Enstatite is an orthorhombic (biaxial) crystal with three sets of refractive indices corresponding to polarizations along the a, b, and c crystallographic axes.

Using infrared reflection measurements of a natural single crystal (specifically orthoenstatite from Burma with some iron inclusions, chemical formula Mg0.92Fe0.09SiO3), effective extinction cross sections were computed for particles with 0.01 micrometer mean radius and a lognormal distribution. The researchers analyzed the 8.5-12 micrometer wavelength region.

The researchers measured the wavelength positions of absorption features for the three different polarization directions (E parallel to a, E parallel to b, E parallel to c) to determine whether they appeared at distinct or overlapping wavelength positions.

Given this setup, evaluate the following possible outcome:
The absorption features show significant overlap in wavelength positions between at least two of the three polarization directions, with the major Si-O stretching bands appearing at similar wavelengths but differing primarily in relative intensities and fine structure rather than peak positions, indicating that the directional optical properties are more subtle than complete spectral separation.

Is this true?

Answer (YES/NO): NO